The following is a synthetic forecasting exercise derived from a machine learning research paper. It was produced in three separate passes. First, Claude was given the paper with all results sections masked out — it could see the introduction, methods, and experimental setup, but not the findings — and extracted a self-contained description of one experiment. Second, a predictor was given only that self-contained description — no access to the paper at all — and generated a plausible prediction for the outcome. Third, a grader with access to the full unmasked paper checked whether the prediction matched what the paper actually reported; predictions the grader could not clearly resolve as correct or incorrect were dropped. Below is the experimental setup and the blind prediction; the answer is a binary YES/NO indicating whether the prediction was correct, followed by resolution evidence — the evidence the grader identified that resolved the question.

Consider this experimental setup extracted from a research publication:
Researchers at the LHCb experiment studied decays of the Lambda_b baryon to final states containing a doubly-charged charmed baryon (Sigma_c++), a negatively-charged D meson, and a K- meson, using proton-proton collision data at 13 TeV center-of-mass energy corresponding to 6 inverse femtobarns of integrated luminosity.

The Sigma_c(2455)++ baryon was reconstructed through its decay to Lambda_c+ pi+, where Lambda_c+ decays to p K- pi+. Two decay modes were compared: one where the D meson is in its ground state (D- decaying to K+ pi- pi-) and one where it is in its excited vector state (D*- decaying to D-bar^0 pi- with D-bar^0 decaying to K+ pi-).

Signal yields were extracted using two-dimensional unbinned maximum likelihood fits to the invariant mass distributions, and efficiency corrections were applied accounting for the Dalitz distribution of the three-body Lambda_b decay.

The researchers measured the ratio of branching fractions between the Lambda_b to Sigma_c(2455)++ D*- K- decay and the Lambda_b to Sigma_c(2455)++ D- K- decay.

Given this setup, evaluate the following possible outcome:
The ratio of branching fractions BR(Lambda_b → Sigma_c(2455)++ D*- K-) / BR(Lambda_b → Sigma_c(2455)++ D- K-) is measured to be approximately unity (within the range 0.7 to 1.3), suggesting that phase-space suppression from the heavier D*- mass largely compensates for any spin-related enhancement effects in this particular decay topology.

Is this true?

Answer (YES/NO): NO